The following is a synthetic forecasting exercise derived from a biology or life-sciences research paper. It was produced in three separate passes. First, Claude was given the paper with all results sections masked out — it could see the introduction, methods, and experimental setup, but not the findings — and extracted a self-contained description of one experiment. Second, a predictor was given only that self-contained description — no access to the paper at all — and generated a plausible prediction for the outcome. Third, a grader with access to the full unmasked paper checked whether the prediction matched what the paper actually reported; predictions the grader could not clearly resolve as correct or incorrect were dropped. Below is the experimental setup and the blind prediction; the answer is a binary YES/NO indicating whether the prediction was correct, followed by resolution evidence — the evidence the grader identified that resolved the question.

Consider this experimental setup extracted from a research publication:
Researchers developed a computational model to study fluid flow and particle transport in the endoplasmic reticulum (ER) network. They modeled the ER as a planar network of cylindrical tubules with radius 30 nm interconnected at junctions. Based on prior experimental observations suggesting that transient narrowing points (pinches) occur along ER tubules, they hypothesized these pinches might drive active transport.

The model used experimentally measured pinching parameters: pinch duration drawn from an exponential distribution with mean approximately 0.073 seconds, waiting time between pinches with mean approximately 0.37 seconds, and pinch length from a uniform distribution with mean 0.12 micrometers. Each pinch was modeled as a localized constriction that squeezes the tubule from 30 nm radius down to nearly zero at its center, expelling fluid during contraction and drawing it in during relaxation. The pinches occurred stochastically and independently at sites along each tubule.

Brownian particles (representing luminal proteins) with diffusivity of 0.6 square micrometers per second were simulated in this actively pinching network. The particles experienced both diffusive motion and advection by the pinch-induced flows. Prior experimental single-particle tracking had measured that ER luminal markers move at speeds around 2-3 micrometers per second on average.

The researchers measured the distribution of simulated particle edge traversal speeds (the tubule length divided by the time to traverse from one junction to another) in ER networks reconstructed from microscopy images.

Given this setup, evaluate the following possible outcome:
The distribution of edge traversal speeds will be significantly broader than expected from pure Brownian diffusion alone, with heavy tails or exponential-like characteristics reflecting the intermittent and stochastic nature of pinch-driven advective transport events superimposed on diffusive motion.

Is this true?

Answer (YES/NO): NO